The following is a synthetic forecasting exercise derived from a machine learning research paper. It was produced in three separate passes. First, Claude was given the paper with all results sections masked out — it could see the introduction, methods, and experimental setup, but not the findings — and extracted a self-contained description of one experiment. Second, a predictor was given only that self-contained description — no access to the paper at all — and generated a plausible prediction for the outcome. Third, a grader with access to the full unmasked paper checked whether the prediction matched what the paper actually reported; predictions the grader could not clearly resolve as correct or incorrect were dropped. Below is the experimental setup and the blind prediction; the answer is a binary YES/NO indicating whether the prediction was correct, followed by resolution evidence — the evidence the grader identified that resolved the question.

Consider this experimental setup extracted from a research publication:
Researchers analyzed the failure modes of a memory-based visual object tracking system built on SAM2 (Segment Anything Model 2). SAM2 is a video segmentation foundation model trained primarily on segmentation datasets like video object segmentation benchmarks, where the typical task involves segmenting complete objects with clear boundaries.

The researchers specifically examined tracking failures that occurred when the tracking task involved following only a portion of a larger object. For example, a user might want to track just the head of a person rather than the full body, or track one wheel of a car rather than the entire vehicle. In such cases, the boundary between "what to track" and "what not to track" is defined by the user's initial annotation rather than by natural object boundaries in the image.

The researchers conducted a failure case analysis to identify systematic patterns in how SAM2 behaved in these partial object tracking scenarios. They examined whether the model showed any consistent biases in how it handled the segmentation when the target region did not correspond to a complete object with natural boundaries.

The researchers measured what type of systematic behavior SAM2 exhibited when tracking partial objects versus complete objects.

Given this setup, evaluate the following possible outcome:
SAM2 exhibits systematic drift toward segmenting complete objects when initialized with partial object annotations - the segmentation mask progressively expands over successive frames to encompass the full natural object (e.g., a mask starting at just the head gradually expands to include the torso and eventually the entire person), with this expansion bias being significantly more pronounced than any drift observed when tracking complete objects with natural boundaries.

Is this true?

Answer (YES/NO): NO